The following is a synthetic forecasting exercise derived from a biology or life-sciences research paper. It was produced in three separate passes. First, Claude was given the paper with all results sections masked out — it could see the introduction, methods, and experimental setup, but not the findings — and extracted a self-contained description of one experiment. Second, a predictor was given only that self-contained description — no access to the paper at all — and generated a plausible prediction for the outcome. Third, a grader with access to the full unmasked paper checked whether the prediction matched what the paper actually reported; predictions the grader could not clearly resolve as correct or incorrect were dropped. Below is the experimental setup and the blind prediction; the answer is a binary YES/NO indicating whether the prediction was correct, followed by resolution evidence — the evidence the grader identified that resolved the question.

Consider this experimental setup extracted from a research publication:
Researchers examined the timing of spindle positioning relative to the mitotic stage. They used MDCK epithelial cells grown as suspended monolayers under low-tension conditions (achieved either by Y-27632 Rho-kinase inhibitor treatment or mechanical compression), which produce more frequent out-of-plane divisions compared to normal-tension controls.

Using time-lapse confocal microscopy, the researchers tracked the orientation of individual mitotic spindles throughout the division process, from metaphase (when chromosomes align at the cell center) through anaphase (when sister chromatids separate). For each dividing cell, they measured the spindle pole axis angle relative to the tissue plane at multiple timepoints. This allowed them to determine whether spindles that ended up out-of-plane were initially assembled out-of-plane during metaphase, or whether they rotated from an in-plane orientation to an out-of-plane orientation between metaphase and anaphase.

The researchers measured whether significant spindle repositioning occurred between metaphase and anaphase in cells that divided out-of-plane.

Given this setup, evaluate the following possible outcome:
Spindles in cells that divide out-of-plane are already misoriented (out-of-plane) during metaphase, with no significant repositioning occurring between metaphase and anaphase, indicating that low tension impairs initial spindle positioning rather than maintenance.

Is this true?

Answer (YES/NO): YES